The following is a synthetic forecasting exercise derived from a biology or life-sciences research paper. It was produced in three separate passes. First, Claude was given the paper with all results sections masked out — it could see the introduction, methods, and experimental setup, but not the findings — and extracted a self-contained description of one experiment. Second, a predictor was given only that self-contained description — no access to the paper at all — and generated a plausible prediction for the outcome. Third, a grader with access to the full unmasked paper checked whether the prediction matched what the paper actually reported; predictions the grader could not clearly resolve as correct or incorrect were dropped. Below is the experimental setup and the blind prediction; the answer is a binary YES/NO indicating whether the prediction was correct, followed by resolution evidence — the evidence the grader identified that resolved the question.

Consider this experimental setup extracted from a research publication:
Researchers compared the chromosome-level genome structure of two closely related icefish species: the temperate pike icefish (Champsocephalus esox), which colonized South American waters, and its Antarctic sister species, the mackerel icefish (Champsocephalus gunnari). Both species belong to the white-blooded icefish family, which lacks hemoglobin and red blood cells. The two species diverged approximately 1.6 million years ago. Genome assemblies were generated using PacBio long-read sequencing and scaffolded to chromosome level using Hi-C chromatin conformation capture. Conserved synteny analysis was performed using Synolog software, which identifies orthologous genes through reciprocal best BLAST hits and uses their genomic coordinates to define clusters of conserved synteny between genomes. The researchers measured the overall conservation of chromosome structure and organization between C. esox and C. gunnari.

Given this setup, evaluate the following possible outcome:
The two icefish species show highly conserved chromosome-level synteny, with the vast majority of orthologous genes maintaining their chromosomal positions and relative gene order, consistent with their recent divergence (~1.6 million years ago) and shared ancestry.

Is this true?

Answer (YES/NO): YES